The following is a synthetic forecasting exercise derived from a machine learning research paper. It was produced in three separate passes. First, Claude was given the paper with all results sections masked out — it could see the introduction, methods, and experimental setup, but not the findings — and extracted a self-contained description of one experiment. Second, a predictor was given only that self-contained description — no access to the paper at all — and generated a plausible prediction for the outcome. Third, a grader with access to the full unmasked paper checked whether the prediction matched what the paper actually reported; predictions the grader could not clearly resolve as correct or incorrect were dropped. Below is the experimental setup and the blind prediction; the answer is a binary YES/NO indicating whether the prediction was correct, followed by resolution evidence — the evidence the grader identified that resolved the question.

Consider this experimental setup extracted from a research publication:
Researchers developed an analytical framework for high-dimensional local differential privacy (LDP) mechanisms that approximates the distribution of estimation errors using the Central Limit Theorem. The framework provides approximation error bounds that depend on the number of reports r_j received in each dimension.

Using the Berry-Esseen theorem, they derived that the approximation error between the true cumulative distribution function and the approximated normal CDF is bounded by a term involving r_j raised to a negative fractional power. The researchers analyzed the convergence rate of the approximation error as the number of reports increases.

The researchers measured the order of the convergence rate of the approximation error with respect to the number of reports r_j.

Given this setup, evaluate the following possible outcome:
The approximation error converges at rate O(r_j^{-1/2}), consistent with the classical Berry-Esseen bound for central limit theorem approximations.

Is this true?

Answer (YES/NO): YES